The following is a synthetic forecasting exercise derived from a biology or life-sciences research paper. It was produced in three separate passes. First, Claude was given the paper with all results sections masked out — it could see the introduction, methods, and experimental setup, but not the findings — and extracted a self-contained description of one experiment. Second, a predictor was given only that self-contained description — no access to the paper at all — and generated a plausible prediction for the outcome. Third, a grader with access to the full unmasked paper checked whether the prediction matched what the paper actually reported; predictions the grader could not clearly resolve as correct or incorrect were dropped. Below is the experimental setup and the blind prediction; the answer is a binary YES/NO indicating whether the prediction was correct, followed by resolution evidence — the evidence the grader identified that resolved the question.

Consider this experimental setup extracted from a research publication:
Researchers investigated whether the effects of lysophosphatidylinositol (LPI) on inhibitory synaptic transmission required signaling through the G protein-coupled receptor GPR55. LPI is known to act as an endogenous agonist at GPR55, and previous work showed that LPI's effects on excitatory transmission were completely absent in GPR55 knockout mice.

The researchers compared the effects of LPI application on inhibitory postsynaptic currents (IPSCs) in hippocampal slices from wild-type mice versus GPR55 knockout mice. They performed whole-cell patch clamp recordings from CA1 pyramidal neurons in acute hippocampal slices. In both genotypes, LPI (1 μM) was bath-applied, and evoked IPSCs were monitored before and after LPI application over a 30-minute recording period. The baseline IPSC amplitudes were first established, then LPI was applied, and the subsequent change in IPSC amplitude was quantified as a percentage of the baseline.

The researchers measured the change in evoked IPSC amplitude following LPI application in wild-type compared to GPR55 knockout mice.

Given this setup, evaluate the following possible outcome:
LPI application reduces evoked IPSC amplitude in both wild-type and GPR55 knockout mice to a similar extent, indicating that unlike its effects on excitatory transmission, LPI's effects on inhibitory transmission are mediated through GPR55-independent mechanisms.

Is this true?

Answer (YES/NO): NO